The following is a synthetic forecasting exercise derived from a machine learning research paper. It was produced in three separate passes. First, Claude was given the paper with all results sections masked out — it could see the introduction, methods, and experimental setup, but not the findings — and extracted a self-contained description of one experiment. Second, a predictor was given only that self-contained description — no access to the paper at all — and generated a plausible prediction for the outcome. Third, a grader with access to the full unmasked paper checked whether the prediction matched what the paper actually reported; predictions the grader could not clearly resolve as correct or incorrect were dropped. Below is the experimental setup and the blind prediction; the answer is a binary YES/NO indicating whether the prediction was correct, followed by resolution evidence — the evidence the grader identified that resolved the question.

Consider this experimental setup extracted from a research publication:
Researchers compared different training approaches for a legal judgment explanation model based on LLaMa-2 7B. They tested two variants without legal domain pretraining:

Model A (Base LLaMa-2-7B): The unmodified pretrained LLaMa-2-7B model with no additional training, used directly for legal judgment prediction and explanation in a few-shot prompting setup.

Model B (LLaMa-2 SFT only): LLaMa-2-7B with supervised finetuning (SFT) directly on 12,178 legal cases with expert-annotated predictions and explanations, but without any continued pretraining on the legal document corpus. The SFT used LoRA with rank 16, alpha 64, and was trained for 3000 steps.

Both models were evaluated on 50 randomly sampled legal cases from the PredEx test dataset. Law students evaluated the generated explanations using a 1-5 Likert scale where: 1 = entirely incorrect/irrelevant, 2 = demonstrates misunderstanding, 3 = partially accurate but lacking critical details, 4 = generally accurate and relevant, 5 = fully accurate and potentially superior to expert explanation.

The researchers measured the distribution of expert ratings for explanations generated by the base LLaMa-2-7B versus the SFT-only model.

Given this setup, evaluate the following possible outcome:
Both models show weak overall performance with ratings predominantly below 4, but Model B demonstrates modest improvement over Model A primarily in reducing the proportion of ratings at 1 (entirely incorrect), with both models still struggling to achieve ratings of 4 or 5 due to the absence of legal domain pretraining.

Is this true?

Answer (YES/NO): NO